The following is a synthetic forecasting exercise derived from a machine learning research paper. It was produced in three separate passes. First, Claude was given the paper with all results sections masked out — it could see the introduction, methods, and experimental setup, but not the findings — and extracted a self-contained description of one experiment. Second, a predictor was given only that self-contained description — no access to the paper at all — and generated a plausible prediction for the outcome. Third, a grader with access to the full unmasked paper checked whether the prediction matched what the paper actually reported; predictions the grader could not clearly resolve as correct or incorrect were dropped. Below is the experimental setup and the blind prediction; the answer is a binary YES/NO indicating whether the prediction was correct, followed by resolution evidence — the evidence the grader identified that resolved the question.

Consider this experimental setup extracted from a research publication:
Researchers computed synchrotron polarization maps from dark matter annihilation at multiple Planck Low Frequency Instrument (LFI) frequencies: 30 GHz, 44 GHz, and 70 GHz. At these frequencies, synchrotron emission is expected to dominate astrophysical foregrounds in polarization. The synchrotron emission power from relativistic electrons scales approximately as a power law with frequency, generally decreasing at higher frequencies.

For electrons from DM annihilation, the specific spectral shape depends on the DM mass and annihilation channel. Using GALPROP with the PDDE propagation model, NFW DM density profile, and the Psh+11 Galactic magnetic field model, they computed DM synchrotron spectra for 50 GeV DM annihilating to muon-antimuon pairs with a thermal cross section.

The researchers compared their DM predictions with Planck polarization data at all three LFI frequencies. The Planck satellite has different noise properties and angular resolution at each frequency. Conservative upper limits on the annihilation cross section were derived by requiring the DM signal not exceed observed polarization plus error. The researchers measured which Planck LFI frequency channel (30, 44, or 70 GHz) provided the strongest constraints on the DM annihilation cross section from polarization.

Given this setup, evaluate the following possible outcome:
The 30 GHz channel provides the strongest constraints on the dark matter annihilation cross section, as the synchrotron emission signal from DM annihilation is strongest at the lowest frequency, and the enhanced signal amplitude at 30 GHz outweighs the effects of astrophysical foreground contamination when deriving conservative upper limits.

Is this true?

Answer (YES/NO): NO